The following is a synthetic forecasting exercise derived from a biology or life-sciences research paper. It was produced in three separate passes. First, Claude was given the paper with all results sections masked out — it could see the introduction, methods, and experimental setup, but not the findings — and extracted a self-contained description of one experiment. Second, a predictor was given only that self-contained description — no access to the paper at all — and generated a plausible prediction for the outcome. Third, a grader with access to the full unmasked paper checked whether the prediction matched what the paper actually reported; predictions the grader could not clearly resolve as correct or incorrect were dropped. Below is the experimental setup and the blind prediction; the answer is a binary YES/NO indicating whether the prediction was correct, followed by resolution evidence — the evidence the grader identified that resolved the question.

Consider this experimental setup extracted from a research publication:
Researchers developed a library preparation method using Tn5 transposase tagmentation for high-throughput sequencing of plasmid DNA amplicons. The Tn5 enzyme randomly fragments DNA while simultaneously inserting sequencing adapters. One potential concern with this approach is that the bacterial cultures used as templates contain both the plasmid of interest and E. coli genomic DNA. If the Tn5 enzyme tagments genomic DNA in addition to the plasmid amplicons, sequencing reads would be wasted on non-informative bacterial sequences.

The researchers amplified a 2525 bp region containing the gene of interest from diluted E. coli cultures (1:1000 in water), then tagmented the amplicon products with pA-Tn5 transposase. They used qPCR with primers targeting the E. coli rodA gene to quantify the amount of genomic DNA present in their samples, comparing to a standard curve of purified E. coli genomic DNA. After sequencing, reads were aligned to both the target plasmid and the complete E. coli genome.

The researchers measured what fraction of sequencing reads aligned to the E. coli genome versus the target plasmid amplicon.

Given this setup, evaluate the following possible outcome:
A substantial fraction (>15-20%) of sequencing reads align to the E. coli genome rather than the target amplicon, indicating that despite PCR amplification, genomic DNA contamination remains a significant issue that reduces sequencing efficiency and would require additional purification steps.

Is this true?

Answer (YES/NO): NO